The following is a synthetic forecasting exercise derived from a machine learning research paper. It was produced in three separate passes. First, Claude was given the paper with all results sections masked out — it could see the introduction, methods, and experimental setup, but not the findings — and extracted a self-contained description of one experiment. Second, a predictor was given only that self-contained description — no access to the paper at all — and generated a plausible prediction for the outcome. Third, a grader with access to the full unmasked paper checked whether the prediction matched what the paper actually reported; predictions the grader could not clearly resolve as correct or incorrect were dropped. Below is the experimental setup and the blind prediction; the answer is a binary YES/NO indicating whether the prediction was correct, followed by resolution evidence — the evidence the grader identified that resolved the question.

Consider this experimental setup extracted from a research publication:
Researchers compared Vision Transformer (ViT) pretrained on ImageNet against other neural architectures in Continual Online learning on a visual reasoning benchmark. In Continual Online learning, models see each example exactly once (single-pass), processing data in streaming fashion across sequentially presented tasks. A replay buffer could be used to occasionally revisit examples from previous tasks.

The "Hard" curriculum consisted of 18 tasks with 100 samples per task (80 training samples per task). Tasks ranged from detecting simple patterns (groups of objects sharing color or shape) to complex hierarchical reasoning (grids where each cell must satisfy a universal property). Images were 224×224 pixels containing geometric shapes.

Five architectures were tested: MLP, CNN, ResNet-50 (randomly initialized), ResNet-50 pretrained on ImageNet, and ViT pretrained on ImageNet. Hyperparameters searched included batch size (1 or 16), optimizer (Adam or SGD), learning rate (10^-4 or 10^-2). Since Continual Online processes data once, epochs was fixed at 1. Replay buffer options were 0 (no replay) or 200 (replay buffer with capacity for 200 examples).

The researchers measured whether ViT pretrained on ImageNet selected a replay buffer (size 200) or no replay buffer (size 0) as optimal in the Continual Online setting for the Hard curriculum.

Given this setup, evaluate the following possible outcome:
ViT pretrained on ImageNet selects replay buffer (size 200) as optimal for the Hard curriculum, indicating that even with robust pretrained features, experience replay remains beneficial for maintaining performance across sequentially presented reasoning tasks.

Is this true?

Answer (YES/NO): NO